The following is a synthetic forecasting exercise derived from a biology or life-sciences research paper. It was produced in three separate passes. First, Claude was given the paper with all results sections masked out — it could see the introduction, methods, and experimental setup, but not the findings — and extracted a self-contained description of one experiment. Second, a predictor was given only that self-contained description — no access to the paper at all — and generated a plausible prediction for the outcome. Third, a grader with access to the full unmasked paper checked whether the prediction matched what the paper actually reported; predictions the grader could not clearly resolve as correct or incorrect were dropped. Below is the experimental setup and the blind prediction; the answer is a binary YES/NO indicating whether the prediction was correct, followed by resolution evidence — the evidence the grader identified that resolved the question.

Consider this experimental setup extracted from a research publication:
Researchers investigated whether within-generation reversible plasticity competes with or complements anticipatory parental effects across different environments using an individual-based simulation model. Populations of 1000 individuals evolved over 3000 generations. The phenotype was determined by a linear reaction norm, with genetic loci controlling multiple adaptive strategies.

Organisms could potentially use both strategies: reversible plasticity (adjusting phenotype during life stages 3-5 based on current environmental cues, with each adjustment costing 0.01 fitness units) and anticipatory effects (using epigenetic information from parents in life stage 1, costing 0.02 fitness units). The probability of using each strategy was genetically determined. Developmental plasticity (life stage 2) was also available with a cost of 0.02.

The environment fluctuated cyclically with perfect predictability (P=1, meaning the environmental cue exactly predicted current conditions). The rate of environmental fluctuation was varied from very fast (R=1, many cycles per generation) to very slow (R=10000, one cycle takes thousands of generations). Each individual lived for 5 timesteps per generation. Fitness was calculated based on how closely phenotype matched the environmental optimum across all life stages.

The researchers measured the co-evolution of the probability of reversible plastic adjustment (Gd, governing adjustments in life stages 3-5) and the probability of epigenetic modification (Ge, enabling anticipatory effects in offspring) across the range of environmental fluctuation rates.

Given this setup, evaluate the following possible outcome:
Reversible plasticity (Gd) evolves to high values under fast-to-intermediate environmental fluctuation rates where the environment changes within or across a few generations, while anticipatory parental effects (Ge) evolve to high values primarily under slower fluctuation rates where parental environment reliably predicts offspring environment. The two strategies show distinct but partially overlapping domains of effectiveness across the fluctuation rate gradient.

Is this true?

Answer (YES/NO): NO